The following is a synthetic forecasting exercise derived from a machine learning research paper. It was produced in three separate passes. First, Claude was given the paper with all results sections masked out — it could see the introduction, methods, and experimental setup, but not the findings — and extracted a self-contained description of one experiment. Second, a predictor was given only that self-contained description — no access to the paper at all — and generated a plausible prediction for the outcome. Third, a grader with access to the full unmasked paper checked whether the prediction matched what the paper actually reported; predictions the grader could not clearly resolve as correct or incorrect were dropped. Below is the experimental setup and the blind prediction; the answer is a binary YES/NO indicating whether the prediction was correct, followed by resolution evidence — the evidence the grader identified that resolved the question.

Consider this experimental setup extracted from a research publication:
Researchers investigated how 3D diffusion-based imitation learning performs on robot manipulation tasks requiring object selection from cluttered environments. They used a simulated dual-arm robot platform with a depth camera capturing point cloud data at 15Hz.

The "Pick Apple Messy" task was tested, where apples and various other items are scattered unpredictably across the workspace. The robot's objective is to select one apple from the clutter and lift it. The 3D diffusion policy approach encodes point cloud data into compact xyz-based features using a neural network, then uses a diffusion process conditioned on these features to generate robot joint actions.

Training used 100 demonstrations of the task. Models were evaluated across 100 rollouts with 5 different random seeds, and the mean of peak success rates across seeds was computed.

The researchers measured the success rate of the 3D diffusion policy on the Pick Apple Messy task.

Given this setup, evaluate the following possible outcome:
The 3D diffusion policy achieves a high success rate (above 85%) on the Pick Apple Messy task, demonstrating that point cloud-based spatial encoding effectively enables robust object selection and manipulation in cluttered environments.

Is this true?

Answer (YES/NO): NO